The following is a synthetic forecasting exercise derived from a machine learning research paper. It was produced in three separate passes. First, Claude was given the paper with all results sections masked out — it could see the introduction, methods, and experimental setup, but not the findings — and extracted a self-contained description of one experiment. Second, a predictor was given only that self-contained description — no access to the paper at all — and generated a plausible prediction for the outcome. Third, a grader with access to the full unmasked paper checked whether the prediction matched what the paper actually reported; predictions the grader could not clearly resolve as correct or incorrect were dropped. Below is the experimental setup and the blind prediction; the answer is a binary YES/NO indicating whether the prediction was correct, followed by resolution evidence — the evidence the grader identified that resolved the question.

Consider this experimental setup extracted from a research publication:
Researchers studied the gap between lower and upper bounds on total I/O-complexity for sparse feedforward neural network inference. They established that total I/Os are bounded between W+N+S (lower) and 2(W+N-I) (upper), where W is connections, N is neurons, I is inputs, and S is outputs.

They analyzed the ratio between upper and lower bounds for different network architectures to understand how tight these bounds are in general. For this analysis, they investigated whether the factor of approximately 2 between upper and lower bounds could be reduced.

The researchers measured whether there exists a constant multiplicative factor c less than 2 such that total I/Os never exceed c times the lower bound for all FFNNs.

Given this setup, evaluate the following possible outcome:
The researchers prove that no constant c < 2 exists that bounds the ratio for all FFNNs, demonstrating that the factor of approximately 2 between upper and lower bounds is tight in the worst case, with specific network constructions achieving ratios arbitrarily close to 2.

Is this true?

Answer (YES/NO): NO